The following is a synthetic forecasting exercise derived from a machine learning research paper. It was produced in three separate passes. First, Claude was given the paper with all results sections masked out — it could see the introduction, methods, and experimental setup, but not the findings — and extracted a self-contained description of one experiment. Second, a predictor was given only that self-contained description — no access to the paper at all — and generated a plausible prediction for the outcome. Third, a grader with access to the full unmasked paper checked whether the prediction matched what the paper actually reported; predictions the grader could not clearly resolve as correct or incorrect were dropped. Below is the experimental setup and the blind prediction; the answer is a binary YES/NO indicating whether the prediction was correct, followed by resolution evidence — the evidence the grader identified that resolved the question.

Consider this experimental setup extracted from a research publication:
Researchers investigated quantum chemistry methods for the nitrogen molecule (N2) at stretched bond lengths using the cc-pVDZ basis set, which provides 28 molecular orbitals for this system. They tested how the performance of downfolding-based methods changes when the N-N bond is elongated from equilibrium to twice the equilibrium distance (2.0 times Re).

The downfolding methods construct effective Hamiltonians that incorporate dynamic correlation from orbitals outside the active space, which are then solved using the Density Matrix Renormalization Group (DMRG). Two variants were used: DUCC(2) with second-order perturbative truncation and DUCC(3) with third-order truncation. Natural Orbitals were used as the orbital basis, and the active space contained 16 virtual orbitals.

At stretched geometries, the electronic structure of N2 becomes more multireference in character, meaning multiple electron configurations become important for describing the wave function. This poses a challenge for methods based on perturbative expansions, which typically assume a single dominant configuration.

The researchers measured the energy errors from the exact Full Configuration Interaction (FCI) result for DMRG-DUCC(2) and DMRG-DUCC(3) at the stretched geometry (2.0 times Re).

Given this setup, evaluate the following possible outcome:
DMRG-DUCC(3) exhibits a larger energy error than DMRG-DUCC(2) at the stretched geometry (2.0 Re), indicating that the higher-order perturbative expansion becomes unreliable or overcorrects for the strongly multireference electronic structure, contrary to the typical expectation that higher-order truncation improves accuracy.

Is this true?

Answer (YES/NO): NO